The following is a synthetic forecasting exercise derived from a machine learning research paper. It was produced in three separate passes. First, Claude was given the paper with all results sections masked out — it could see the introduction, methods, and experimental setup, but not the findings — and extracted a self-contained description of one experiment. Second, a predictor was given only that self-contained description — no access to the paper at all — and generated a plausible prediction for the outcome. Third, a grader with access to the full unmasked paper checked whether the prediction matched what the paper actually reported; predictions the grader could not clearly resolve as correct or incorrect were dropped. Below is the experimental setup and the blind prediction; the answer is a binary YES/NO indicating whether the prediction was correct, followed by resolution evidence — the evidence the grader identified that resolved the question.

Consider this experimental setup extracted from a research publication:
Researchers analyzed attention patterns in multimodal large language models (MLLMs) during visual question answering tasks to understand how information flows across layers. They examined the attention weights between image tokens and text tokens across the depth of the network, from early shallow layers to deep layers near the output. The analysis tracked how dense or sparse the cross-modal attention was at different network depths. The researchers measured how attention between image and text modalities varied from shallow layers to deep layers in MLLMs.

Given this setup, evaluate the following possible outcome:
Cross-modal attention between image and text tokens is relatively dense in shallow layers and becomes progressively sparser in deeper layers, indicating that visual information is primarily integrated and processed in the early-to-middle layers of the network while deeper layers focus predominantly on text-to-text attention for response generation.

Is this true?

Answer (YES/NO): YES